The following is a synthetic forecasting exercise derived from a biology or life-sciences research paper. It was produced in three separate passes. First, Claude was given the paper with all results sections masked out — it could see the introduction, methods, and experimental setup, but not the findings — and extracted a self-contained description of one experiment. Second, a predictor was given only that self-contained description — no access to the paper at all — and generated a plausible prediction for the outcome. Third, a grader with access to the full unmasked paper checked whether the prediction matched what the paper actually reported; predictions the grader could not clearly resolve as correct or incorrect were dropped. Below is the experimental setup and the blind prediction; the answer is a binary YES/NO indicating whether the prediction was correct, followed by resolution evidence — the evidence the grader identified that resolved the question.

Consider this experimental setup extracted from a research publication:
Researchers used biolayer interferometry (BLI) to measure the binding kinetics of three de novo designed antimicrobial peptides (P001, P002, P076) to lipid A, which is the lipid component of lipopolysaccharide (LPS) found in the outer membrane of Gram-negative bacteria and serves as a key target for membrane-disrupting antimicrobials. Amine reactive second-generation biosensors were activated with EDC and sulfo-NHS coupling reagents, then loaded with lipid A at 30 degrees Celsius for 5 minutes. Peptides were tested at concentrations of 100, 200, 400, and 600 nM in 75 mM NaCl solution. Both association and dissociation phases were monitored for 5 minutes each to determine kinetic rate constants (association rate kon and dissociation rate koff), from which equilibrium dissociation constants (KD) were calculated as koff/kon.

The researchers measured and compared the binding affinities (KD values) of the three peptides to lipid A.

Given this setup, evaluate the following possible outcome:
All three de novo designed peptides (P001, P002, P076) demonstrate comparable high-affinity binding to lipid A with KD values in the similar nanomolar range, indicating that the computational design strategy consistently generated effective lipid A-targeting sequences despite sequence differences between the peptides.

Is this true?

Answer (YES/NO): NO